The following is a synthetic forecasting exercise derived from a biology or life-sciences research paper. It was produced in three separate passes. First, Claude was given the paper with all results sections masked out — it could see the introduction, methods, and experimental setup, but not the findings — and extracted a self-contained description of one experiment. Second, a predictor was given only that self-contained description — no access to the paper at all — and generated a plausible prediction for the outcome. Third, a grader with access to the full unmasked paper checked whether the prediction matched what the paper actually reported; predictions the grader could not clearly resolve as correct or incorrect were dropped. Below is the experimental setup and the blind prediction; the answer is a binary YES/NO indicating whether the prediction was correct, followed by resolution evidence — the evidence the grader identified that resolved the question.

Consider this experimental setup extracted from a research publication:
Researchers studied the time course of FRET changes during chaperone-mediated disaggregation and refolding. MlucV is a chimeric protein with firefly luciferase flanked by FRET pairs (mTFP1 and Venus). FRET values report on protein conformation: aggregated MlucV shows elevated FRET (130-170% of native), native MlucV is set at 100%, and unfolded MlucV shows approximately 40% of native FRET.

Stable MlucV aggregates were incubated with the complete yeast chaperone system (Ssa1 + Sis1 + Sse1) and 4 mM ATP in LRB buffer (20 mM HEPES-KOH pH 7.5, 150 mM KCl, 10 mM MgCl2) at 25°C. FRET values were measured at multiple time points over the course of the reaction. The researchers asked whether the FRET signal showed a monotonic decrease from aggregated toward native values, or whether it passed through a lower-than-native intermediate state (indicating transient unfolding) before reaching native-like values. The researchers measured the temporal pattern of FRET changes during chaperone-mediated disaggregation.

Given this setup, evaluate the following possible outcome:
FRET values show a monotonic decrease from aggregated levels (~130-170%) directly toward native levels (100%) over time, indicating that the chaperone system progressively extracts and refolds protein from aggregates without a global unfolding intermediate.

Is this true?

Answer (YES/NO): NO